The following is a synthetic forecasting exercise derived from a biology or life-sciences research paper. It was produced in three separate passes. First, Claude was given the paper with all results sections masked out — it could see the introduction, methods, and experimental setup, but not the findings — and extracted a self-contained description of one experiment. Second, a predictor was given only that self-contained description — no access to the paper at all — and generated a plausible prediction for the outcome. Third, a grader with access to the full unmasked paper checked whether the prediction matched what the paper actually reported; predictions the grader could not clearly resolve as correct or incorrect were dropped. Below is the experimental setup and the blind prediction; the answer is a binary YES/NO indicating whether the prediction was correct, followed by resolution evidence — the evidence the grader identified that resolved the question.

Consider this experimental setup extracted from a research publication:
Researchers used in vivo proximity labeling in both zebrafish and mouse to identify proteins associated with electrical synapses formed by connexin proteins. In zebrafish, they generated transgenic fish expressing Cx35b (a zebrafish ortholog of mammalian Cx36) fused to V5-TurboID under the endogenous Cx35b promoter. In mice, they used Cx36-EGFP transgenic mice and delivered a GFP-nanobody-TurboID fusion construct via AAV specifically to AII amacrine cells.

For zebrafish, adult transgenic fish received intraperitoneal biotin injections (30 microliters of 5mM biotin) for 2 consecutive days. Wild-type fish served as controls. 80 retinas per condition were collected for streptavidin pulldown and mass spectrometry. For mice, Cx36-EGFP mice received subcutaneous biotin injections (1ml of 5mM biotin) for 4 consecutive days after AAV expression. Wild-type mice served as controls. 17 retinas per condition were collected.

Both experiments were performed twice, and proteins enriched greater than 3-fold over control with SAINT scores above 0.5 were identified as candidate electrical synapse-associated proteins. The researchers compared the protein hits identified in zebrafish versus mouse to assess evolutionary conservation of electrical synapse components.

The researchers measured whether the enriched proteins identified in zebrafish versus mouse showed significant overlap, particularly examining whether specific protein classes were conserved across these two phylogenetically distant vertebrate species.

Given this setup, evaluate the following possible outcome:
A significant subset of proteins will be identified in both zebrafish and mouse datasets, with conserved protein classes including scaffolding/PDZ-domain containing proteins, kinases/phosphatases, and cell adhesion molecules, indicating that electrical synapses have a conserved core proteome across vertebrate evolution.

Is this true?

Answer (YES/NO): NO